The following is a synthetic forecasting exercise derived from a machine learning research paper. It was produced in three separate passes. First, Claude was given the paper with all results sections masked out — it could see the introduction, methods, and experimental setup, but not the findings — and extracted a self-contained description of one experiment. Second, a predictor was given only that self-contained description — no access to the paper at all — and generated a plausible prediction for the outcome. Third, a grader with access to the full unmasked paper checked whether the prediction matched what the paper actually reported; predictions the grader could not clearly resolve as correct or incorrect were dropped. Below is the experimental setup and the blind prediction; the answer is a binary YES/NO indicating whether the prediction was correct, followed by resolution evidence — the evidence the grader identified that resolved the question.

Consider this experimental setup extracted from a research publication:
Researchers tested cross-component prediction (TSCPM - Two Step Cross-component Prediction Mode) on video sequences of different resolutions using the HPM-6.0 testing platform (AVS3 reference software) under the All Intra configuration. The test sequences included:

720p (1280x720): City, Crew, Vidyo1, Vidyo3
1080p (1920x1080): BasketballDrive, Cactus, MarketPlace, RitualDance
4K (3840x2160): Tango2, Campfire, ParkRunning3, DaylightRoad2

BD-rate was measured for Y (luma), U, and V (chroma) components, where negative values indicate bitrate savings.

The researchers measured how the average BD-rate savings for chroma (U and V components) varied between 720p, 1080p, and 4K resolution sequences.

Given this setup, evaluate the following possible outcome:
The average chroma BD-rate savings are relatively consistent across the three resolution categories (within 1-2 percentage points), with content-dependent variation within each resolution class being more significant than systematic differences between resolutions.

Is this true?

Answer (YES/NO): NO